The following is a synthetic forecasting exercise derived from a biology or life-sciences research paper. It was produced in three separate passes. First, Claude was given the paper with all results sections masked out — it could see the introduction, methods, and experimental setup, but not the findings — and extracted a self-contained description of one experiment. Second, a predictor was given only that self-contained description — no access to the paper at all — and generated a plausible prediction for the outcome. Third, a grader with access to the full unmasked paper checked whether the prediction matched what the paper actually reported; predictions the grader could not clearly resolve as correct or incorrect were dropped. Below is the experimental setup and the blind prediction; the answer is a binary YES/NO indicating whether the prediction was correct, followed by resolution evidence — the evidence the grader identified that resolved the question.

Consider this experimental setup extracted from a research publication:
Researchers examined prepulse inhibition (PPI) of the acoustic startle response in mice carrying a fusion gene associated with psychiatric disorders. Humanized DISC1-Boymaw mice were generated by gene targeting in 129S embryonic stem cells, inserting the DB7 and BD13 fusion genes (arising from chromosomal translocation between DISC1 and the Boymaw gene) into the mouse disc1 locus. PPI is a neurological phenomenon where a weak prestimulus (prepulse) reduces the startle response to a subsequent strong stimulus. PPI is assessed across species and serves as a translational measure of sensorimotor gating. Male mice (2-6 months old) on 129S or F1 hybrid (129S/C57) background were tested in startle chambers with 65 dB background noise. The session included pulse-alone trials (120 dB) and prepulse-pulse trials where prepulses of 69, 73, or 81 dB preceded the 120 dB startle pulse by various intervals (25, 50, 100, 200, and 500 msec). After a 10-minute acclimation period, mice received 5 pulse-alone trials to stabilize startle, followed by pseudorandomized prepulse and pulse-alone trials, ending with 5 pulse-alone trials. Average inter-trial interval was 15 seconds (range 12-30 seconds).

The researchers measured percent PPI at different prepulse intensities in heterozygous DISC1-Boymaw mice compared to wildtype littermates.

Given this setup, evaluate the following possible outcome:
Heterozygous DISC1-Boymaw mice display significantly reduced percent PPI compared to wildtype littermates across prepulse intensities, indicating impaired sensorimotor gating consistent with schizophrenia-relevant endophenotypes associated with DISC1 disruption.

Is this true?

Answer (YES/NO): NO